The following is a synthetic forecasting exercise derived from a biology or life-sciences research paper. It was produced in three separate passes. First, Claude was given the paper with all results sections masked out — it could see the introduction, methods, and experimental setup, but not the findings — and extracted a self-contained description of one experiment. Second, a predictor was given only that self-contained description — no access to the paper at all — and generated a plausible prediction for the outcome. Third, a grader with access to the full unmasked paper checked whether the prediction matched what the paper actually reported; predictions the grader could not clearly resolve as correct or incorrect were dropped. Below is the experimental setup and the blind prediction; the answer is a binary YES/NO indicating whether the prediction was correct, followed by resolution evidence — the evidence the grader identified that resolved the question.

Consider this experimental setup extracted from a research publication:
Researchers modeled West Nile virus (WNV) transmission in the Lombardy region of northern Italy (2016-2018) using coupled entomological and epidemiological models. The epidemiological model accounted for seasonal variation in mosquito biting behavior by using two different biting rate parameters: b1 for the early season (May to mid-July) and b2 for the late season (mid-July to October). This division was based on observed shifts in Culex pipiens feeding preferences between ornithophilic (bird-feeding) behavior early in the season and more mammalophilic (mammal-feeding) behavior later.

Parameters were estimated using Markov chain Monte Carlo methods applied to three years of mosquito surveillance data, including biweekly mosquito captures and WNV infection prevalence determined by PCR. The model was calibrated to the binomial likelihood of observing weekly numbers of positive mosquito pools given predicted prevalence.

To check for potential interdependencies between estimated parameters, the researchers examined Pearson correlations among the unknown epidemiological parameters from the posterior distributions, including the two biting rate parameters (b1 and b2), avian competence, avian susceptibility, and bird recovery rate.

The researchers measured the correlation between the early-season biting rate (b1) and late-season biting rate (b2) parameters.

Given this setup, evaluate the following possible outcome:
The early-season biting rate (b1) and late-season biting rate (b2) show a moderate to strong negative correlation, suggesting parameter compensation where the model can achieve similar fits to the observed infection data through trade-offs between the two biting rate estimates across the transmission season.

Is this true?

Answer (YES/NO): NO